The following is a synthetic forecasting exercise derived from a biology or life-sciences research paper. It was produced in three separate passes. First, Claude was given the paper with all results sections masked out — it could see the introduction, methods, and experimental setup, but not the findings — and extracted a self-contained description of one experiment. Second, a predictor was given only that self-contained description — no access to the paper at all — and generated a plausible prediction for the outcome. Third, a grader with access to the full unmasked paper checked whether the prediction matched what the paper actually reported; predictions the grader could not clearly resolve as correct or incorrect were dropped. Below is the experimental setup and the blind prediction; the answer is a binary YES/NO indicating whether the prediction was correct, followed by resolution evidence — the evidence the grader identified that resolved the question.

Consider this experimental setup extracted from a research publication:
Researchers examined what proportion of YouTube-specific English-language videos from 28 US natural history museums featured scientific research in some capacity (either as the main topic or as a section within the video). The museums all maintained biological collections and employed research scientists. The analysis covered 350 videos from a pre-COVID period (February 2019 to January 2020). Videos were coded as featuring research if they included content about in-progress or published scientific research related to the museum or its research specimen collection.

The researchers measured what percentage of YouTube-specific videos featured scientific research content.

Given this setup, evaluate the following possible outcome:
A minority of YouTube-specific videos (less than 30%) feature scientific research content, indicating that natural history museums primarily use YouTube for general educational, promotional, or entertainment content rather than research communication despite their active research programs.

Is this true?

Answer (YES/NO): YES